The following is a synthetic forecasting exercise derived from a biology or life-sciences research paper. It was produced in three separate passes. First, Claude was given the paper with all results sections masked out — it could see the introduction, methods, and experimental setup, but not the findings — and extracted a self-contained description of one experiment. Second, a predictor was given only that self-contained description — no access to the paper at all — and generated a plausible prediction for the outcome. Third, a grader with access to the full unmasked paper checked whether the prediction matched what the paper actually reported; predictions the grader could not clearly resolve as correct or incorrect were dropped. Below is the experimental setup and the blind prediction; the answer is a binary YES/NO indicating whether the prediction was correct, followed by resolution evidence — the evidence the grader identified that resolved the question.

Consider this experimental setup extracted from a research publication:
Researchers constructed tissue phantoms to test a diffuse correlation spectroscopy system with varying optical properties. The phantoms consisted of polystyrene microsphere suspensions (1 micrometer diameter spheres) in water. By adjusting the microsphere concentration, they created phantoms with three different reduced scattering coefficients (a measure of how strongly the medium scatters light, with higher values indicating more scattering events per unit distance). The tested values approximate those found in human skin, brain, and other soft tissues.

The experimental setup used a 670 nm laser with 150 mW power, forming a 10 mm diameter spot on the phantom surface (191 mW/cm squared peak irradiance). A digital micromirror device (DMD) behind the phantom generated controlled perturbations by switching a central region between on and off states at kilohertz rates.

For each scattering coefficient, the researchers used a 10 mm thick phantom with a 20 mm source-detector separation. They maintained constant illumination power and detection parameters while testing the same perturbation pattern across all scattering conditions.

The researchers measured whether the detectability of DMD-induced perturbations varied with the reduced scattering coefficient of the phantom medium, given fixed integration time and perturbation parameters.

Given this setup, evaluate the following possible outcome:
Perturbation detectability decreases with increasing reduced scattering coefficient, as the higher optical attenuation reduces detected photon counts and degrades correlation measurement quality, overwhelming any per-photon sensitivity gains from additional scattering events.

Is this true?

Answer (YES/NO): YES